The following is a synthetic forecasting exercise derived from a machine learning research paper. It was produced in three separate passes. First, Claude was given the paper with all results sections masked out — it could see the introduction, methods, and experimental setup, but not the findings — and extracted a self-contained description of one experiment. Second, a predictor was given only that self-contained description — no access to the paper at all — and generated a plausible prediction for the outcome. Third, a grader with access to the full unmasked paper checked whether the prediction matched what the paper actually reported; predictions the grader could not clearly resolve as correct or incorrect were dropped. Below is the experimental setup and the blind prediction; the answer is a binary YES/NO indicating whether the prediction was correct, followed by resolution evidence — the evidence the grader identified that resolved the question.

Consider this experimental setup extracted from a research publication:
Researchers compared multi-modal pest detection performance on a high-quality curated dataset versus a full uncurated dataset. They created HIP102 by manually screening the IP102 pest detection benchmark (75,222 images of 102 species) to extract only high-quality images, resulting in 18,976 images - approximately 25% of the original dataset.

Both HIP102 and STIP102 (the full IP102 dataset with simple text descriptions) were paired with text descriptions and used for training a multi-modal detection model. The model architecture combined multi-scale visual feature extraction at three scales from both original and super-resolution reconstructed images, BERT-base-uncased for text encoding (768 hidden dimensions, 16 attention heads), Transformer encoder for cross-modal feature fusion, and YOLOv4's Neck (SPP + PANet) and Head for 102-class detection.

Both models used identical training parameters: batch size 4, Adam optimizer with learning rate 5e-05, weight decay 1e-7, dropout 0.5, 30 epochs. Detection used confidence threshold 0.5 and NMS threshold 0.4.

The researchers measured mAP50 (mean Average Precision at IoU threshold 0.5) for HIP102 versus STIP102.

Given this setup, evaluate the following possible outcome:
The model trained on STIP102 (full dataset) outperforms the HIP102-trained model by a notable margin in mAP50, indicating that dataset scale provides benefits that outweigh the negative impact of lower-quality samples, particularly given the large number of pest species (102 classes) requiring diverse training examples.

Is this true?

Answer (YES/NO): NO